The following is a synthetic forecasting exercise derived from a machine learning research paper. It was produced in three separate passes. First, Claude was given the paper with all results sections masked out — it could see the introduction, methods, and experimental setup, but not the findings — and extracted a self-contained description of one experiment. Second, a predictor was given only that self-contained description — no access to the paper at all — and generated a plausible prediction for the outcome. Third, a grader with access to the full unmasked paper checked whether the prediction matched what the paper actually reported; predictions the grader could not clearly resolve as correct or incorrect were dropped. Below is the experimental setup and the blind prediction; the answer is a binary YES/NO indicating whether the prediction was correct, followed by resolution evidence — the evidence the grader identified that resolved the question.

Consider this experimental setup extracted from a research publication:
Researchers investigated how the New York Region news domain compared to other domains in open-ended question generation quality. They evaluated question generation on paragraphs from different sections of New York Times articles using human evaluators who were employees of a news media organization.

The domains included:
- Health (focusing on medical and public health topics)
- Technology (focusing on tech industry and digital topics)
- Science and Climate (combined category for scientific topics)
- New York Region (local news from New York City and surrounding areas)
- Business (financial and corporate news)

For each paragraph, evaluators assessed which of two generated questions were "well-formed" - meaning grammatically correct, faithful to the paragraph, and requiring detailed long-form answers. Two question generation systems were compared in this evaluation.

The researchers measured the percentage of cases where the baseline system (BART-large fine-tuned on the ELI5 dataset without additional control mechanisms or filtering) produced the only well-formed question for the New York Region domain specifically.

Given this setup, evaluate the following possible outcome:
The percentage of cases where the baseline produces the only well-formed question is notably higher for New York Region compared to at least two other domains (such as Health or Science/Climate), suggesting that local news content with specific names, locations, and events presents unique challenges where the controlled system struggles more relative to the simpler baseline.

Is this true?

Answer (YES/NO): NO